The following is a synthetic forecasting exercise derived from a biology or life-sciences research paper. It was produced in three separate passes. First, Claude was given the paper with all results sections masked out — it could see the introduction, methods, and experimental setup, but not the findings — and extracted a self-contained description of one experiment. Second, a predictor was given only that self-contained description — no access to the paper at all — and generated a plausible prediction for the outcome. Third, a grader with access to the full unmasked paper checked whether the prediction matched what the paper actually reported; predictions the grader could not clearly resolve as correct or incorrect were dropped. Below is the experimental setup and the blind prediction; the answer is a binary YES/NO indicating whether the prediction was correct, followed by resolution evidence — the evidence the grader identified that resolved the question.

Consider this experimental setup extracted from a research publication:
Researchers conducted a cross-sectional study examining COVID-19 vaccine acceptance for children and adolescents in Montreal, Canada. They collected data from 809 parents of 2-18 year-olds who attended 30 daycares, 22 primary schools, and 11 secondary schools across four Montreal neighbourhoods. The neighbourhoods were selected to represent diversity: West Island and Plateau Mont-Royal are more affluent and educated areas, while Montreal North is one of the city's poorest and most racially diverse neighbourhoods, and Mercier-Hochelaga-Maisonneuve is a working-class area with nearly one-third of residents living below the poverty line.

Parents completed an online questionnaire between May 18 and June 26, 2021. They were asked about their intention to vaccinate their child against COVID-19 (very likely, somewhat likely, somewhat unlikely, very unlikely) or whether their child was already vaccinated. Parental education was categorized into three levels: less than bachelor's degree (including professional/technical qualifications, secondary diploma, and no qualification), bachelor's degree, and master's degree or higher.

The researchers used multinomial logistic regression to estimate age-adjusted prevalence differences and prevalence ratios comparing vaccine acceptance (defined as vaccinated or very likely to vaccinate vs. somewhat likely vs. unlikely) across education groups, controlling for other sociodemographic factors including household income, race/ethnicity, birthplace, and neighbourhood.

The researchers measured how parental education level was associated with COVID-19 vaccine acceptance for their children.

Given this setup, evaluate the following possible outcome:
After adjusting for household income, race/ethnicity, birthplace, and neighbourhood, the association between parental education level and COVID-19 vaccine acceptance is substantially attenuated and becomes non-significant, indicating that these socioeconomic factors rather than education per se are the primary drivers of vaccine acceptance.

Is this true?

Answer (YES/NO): YES